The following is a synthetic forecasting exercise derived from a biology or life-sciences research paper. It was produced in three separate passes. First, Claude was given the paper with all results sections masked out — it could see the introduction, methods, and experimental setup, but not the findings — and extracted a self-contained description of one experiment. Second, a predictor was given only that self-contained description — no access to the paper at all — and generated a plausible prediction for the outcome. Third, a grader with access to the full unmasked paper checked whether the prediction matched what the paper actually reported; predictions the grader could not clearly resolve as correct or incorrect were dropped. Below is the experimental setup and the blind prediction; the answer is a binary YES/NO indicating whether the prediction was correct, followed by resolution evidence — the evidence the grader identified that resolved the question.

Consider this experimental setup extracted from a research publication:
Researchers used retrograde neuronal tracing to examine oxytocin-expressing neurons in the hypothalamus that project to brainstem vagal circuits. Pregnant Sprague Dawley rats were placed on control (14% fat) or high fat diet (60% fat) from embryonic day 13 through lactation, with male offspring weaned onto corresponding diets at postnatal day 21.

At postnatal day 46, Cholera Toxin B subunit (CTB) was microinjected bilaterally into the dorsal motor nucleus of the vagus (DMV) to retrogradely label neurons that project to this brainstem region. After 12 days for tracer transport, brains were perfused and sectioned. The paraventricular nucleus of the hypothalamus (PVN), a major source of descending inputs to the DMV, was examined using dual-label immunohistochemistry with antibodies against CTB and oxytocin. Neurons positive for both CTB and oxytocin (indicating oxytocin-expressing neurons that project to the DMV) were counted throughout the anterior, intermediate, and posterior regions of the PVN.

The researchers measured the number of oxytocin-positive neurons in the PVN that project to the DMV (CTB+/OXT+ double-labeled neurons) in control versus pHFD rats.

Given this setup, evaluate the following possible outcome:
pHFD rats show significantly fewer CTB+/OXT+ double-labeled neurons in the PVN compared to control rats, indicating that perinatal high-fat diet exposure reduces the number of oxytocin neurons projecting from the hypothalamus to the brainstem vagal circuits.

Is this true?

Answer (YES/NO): YES